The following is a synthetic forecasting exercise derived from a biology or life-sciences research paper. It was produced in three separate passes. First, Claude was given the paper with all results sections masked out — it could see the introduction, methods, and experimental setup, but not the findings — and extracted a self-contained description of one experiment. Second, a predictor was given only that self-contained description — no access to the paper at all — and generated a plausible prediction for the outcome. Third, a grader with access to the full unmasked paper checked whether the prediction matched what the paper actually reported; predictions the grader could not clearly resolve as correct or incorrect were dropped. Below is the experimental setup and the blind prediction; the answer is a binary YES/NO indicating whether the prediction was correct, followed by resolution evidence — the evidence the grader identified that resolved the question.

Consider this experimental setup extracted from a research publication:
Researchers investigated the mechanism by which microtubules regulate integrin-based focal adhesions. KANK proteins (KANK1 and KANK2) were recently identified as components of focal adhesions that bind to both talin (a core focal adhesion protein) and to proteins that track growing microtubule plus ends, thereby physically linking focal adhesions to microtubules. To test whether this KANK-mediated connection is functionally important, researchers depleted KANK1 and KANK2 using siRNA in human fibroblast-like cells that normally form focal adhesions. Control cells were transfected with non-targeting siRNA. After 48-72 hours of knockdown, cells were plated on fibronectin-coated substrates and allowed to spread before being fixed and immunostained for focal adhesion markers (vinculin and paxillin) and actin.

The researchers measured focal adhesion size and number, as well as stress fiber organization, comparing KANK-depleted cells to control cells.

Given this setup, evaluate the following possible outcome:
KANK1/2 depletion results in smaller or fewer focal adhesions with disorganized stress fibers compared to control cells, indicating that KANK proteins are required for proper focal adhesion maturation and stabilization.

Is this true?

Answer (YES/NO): NO